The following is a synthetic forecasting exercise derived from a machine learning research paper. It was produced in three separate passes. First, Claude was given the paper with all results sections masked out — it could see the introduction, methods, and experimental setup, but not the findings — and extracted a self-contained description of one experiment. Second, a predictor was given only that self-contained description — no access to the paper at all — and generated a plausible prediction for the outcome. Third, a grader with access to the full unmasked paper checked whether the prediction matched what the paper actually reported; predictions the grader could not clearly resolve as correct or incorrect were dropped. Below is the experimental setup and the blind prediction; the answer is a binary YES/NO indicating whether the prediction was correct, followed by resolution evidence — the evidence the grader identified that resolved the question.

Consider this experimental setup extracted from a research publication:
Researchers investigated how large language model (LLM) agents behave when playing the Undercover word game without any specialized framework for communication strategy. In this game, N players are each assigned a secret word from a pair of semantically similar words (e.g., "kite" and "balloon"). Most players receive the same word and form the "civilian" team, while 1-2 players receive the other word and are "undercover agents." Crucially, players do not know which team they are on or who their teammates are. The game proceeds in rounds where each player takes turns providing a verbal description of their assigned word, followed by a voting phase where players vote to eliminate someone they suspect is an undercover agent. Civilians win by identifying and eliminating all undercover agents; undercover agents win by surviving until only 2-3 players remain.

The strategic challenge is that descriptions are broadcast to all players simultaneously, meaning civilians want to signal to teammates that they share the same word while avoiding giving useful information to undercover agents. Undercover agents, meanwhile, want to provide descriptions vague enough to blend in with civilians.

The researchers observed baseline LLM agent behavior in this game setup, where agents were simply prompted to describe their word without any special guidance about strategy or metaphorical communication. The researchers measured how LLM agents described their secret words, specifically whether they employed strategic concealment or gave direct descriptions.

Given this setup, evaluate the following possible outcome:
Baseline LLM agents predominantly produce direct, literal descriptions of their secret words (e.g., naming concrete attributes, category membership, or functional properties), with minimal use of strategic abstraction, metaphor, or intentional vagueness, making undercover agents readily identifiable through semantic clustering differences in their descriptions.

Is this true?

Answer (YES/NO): YES